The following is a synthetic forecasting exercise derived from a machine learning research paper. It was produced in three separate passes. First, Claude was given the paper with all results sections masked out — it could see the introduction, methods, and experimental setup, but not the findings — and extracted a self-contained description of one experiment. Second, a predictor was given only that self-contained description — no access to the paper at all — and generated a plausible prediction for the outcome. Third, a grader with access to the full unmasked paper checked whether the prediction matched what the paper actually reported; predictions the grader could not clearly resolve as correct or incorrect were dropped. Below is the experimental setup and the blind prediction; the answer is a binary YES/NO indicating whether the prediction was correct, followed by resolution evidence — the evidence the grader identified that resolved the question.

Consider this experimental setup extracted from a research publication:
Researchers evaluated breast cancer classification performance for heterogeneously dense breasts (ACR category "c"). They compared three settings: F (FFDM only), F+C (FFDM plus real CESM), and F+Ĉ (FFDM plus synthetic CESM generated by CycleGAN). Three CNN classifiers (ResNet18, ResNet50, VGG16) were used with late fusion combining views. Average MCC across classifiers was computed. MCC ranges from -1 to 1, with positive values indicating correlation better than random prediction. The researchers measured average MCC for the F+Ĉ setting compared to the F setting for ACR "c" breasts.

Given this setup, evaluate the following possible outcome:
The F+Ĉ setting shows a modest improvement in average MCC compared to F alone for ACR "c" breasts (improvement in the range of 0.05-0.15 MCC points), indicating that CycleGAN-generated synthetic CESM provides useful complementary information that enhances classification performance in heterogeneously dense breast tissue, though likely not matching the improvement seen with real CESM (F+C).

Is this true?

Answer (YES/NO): YES